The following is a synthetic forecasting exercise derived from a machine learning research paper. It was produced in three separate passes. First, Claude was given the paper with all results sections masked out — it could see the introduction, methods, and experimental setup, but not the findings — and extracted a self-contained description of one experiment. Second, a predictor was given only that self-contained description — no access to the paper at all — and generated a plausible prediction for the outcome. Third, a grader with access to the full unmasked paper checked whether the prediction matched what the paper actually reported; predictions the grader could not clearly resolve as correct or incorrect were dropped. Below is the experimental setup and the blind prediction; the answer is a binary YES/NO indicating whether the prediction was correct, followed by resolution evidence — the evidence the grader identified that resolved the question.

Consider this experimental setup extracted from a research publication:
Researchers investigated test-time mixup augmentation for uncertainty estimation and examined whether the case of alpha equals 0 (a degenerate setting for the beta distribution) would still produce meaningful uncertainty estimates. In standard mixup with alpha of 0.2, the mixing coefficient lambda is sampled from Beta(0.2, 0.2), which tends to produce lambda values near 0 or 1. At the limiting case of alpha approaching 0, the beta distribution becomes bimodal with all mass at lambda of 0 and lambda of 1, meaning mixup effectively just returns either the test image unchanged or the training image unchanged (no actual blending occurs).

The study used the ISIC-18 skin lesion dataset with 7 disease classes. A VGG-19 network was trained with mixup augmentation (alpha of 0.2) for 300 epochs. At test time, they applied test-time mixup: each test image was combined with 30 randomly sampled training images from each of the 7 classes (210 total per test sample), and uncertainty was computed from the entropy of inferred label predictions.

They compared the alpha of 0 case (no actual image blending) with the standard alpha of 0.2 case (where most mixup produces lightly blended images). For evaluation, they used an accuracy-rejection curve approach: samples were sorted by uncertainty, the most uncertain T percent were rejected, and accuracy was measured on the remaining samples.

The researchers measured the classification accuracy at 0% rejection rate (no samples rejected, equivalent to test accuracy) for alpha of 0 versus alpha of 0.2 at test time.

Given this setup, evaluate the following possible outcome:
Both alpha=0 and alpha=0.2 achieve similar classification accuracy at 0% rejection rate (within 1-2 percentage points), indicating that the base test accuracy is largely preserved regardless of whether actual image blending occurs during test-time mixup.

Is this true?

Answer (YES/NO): YES